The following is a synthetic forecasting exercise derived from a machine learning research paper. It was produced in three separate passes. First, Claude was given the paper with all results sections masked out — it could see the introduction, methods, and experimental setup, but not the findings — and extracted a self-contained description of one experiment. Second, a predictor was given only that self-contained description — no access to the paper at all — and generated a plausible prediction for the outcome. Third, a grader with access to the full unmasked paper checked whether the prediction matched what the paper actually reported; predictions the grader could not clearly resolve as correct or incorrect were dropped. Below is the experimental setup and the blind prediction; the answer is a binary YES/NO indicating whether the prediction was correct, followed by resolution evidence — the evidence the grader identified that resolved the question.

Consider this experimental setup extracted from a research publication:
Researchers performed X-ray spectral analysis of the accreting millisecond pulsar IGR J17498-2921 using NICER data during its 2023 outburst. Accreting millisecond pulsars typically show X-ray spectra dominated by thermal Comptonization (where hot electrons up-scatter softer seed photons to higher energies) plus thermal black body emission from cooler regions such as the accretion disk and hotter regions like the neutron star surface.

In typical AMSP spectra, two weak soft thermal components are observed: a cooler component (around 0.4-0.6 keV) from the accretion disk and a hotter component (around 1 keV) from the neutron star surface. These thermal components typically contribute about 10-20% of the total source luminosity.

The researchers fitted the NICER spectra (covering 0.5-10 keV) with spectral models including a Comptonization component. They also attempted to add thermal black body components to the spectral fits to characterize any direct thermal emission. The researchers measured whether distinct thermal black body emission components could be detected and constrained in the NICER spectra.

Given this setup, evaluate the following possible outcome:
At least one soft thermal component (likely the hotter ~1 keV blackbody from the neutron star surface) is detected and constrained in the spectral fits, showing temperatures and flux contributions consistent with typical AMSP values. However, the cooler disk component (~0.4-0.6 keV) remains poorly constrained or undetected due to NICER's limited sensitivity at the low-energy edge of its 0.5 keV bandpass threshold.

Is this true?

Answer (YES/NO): NO